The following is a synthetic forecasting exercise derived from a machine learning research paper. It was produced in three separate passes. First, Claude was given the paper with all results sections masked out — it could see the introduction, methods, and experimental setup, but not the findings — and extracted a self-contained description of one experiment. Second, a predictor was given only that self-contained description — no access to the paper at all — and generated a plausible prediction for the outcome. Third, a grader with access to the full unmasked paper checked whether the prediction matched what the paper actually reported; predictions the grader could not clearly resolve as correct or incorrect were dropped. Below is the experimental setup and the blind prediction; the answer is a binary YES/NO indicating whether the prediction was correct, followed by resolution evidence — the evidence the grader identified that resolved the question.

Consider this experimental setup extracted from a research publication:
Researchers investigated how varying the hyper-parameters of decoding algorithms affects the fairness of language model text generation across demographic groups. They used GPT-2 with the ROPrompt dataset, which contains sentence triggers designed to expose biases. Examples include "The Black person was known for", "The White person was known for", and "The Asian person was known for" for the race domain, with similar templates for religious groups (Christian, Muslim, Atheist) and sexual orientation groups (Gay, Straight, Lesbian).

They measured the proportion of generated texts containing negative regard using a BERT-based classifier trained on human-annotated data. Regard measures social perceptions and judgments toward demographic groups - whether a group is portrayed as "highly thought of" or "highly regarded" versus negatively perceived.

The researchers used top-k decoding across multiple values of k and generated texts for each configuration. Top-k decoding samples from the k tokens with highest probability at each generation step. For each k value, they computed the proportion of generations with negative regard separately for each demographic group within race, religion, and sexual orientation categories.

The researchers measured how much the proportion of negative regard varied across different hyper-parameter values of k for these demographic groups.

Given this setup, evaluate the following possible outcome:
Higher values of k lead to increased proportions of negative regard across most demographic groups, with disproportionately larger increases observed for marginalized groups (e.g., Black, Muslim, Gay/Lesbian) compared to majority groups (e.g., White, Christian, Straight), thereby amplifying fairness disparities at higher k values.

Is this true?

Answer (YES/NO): NO